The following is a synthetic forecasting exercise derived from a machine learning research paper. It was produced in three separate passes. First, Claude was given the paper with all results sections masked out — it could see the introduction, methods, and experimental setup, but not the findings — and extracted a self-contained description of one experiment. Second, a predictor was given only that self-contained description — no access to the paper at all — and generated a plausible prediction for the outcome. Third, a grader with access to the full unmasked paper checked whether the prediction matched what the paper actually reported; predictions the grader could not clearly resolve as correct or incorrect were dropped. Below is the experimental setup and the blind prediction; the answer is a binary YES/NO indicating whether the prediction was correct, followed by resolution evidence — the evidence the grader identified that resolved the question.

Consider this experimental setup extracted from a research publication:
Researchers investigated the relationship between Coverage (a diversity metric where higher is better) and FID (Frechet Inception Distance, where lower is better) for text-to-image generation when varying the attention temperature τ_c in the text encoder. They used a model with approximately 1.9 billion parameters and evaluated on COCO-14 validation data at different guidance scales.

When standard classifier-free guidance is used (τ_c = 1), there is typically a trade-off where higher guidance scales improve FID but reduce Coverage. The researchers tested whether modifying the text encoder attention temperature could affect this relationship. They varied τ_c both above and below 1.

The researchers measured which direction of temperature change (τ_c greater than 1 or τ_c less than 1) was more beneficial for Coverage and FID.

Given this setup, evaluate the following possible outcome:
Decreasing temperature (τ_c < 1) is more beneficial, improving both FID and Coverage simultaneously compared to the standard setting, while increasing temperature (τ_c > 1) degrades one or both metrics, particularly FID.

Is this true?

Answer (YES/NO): NO